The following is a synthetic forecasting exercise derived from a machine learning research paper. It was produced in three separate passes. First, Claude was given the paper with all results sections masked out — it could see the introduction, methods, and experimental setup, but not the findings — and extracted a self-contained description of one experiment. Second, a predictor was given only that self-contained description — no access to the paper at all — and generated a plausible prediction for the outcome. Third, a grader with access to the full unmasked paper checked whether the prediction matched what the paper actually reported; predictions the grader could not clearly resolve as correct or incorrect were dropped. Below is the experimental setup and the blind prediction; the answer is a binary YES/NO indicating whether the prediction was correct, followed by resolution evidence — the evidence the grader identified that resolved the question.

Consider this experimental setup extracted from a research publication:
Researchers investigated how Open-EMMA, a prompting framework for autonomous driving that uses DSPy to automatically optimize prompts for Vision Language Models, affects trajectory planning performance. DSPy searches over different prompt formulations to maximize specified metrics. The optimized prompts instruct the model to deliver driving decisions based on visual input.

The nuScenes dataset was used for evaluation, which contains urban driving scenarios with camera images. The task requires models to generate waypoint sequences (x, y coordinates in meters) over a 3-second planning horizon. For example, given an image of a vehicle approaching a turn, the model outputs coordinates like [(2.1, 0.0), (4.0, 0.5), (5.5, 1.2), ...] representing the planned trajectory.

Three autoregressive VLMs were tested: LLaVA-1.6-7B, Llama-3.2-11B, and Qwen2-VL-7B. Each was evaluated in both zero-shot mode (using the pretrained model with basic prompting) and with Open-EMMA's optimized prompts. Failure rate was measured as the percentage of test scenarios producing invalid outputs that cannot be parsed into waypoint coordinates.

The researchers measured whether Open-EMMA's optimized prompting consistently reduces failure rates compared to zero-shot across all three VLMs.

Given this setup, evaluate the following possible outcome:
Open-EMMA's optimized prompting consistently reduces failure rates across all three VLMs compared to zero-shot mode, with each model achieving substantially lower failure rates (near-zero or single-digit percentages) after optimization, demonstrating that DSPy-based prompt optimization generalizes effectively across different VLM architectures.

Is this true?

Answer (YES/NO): NO